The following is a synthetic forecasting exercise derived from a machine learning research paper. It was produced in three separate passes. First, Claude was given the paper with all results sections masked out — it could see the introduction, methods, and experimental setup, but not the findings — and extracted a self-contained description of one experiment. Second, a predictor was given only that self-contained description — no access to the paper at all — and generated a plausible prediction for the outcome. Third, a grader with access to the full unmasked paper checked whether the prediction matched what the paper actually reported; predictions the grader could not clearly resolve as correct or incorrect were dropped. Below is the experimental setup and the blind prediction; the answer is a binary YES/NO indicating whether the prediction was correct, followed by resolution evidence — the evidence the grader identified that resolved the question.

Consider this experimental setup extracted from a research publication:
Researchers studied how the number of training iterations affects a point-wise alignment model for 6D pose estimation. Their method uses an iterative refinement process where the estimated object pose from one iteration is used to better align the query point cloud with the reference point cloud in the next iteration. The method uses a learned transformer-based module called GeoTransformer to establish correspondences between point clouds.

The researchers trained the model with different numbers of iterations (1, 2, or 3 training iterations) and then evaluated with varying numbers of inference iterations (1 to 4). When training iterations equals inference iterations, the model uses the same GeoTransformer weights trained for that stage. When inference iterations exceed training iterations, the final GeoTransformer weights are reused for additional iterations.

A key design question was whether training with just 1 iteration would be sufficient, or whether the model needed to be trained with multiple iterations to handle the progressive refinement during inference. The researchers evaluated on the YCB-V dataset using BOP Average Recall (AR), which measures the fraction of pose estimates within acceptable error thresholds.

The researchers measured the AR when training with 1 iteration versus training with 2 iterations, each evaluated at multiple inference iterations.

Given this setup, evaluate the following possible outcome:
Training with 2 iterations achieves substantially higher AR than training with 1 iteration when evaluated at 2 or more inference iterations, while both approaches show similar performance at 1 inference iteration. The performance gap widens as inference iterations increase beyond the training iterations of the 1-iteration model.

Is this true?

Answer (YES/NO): NO